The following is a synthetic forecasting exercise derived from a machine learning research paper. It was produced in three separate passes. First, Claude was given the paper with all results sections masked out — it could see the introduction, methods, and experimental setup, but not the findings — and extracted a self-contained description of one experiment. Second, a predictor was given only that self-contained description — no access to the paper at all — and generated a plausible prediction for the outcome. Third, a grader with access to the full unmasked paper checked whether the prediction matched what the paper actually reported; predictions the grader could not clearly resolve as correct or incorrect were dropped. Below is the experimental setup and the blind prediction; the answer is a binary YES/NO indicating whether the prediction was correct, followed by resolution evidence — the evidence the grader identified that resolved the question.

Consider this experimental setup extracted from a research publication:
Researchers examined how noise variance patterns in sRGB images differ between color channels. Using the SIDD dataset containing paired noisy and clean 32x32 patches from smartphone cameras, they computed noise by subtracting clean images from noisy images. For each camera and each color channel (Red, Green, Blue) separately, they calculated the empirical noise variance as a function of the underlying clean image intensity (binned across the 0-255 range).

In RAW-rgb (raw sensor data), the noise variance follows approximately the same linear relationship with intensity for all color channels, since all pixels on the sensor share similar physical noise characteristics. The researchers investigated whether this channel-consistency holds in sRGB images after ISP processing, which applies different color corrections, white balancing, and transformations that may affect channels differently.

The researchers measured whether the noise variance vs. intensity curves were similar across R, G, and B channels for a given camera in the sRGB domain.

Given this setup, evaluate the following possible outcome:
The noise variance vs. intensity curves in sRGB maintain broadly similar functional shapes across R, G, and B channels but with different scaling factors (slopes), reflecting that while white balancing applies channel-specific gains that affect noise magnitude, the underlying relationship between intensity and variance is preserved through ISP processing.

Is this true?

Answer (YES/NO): NO